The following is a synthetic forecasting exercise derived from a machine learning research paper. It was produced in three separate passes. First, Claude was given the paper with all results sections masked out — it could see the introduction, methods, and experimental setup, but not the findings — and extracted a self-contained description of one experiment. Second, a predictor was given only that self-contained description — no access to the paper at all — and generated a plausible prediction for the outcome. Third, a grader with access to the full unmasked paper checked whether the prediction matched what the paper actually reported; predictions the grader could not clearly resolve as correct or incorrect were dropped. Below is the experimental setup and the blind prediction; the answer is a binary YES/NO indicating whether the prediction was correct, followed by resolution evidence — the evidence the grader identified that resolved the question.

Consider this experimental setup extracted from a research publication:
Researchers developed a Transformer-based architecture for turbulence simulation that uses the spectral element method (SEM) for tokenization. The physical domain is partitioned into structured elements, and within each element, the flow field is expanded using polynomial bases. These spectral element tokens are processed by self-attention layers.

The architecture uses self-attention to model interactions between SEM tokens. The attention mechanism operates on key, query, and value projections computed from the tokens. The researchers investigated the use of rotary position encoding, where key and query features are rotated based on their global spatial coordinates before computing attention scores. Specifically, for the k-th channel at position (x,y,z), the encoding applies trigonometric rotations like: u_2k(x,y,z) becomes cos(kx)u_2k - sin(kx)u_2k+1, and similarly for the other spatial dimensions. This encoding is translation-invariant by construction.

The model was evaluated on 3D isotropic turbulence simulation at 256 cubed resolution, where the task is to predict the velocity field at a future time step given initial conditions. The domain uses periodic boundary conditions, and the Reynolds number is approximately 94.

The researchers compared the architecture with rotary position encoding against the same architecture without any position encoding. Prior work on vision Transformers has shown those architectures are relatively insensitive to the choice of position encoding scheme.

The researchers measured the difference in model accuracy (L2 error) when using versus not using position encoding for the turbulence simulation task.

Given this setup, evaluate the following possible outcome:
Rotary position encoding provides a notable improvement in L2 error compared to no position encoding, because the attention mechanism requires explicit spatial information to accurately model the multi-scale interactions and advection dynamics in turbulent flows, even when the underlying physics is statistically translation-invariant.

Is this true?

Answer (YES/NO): YES